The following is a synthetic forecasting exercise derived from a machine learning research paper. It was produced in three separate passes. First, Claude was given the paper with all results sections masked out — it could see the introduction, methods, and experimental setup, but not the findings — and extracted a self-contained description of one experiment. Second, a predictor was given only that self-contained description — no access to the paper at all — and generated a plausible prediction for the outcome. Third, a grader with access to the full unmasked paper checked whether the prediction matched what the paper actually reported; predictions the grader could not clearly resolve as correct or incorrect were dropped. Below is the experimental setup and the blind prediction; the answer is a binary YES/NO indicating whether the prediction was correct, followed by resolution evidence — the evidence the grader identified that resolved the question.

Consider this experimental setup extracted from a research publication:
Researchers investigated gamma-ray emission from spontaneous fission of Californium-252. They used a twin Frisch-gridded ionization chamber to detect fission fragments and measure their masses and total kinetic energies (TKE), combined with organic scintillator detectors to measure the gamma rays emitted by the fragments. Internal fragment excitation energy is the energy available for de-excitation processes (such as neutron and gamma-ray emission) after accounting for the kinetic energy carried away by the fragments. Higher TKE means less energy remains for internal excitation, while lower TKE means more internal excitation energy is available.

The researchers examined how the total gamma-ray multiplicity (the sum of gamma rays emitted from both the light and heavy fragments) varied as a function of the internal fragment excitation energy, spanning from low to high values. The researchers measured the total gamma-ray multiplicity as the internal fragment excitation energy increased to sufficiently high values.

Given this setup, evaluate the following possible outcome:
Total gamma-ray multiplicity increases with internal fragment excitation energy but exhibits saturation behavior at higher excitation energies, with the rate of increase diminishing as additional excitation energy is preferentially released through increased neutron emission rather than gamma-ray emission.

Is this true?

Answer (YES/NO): YES